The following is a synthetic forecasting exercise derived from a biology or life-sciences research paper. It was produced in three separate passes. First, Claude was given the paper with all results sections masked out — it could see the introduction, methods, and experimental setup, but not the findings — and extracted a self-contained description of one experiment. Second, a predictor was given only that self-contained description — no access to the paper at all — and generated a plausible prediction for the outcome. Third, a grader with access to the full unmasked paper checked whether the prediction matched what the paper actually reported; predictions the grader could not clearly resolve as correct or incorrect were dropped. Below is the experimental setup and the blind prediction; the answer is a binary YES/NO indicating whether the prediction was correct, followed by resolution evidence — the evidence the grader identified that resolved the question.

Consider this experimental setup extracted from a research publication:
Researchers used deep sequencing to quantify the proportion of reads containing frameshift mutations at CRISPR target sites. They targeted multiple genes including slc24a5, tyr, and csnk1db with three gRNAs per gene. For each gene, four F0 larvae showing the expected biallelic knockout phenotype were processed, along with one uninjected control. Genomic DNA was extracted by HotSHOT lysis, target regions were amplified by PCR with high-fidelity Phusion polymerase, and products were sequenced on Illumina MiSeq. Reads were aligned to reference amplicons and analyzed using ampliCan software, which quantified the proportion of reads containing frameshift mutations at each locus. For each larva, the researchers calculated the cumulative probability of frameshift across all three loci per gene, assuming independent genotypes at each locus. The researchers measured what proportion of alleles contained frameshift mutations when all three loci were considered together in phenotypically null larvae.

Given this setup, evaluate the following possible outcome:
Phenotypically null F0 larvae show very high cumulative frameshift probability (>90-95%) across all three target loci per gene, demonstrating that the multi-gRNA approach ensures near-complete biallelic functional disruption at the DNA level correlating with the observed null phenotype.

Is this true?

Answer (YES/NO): NO